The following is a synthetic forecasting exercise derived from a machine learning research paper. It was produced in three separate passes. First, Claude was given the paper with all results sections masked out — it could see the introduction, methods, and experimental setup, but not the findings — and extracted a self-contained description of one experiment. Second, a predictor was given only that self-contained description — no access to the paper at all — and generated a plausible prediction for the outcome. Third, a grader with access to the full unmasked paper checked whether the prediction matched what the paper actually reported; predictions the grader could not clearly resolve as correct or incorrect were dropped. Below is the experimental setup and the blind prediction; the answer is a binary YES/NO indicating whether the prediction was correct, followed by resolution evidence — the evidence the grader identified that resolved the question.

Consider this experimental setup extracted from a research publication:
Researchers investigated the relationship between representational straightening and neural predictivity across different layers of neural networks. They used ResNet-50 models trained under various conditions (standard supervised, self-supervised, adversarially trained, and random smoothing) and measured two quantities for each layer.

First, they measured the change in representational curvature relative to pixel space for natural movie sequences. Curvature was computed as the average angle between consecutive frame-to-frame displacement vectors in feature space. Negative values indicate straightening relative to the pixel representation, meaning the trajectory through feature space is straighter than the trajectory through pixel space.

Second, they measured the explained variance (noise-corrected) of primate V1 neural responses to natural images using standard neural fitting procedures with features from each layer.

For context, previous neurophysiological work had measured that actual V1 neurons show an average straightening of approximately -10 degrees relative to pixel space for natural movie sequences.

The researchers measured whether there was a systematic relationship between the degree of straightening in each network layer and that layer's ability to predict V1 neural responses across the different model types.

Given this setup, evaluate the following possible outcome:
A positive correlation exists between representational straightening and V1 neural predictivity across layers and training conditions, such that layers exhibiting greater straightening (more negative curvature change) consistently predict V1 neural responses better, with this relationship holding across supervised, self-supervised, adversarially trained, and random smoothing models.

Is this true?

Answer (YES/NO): YES